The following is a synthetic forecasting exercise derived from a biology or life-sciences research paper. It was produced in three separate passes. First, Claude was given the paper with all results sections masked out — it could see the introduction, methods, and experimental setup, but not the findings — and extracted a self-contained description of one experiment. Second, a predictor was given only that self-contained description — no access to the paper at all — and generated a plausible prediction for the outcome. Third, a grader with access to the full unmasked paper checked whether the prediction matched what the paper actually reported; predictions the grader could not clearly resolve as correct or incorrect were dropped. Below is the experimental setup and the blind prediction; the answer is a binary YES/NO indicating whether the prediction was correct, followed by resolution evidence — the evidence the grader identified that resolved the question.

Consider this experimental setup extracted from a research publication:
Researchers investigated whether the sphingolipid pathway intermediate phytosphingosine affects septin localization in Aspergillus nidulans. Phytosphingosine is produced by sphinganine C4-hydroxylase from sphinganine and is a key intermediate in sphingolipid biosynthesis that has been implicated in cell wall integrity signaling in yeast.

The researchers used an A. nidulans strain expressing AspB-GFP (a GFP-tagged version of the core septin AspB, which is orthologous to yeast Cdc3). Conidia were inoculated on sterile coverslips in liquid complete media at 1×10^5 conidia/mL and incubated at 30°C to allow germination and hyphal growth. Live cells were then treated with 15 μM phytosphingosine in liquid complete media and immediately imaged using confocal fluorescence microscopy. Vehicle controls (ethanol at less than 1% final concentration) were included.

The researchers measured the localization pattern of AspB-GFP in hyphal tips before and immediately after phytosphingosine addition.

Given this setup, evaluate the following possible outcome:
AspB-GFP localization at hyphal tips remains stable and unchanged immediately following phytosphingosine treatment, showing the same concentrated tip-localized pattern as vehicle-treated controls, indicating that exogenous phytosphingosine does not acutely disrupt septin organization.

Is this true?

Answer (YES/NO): NO